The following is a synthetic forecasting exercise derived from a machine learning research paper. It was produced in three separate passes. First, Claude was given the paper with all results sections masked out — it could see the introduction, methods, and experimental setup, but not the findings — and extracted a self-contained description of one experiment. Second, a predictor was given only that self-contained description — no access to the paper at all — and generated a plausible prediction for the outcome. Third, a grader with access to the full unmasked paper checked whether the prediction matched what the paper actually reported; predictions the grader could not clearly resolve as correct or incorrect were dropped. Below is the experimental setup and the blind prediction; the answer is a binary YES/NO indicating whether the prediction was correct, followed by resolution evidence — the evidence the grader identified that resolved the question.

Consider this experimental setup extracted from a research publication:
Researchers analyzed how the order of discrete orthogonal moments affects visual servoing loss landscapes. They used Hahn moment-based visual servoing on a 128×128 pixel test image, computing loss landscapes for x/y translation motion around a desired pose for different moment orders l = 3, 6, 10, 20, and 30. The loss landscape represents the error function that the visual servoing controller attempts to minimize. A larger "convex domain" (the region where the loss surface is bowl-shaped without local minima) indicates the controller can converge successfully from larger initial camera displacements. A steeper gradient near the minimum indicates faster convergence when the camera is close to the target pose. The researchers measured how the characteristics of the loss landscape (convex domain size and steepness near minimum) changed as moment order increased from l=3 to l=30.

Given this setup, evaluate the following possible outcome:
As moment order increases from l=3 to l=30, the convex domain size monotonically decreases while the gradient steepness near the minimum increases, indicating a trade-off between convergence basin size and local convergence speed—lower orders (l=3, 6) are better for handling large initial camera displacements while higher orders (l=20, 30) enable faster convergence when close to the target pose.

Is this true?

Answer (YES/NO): YES